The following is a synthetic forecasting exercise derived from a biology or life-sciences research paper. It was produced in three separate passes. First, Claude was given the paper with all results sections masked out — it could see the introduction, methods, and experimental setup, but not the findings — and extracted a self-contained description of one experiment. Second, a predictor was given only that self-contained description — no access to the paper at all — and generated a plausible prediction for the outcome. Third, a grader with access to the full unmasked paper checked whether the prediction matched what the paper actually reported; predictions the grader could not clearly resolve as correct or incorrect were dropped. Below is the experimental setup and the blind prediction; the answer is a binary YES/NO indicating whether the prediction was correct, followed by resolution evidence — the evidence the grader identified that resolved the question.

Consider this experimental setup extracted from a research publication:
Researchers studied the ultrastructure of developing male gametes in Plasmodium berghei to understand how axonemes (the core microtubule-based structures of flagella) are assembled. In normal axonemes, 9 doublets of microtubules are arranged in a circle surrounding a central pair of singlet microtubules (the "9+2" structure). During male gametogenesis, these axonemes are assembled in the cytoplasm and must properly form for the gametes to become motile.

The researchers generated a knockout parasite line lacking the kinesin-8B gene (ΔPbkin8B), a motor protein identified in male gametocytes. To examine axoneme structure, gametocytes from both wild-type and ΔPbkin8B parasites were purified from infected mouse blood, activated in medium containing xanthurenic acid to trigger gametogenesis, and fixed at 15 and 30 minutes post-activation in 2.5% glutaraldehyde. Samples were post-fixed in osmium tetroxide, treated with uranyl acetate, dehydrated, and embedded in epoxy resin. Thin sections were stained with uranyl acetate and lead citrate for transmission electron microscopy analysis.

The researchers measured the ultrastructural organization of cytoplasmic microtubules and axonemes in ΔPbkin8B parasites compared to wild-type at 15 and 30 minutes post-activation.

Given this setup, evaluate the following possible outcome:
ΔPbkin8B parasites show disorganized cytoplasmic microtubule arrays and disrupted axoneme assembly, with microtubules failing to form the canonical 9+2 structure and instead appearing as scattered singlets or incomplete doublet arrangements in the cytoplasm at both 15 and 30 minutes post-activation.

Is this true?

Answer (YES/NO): NO